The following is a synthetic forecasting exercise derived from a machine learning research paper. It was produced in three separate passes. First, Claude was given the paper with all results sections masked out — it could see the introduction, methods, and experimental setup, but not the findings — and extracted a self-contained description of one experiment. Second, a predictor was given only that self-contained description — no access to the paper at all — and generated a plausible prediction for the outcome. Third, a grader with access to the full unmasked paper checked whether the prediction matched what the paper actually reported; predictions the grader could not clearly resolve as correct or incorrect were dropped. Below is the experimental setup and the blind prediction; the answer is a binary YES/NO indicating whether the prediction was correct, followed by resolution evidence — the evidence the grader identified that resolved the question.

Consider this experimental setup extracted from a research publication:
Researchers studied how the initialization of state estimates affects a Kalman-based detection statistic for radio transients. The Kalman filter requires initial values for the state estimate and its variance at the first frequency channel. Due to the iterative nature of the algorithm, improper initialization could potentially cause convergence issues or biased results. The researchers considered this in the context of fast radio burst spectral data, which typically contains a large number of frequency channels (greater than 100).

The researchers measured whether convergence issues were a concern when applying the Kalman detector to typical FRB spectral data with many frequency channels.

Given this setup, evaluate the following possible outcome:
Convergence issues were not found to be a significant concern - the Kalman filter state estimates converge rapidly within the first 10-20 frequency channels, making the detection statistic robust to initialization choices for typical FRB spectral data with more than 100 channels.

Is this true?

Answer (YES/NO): NO